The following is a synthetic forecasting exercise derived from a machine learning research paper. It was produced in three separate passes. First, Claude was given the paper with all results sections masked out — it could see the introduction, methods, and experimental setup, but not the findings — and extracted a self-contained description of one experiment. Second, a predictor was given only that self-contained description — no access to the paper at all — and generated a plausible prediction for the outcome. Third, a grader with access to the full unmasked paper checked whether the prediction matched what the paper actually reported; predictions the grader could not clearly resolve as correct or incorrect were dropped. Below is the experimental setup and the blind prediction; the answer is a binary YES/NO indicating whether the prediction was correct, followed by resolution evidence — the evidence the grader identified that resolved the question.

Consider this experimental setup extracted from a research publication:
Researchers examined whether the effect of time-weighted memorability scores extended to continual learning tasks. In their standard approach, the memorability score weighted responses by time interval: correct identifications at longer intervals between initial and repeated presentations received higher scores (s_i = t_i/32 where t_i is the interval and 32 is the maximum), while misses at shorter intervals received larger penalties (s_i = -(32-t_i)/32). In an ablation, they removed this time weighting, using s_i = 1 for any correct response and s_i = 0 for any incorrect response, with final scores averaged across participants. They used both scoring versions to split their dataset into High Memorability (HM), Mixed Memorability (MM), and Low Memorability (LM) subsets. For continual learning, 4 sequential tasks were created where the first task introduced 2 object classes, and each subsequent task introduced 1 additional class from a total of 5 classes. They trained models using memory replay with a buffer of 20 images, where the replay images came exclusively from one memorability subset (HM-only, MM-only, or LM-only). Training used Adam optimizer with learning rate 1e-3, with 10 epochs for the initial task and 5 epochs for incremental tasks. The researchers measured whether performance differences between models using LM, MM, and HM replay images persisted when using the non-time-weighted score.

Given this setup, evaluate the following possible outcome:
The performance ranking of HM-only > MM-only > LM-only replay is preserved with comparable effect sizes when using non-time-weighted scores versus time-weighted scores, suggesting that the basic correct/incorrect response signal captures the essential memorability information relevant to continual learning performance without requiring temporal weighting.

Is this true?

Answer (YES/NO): NO